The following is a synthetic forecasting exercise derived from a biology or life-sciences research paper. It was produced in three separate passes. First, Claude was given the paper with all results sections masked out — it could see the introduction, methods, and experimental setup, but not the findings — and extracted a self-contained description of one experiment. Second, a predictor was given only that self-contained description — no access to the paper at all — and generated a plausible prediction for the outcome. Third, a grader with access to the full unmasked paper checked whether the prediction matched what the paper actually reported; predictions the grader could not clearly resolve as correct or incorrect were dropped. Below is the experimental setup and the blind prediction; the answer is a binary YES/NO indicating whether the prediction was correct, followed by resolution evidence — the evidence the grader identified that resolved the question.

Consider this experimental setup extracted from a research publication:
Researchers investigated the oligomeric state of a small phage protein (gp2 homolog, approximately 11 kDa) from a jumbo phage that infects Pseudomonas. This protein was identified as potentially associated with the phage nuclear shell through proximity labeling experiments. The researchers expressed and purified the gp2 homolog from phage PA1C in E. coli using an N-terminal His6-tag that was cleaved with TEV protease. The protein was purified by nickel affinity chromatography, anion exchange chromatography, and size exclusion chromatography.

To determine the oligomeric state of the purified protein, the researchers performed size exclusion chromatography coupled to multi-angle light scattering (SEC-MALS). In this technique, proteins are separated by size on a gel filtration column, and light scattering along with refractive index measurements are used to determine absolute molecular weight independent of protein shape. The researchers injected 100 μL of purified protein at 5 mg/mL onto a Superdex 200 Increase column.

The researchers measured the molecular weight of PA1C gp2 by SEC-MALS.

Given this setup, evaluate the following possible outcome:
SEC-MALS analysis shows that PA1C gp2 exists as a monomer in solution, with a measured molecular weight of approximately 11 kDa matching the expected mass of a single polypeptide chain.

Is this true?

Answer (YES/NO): NO